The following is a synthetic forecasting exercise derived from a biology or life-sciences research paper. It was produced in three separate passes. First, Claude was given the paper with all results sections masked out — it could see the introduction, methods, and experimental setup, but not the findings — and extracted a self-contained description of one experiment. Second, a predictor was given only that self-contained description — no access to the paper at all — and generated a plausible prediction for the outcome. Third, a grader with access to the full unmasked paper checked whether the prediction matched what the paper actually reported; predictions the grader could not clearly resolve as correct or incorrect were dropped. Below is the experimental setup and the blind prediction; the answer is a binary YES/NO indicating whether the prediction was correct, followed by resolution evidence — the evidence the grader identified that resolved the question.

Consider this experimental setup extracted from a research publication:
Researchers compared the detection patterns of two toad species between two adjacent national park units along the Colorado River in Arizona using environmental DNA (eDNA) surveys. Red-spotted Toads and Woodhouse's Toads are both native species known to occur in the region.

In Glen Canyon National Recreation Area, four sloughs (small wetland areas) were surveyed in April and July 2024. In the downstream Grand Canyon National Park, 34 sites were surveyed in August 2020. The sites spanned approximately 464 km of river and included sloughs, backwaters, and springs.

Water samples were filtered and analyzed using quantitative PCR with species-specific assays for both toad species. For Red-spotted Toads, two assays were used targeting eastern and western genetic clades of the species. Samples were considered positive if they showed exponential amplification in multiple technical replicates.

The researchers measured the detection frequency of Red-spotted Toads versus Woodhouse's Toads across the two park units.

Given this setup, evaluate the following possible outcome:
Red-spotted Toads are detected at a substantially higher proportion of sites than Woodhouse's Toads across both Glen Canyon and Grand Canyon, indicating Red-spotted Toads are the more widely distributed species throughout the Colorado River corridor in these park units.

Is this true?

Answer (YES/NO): NO